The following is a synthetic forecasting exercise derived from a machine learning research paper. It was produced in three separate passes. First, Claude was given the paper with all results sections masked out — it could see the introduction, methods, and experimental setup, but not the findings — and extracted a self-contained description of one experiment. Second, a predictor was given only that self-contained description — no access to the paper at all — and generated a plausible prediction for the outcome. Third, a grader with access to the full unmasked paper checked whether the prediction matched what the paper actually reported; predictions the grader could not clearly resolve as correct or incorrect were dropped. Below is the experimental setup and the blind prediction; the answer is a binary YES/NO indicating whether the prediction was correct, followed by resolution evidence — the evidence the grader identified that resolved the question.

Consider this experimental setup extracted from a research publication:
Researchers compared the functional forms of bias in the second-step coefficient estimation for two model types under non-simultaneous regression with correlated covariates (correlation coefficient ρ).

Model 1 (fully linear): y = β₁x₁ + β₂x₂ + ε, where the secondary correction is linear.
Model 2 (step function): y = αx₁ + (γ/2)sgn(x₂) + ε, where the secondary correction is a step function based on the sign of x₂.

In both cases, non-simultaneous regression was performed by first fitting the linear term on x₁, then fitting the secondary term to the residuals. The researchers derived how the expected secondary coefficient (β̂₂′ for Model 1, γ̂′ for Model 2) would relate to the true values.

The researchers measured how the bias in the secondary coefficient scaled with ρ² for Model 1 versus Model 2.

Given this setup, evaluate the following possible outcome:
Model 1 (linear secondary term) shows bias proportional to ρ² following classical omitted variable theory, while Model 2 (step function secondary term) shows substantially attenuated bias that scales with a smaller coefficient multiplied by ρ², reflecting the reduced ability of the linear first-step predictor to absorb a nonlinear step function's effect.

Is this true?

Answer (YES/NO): YES